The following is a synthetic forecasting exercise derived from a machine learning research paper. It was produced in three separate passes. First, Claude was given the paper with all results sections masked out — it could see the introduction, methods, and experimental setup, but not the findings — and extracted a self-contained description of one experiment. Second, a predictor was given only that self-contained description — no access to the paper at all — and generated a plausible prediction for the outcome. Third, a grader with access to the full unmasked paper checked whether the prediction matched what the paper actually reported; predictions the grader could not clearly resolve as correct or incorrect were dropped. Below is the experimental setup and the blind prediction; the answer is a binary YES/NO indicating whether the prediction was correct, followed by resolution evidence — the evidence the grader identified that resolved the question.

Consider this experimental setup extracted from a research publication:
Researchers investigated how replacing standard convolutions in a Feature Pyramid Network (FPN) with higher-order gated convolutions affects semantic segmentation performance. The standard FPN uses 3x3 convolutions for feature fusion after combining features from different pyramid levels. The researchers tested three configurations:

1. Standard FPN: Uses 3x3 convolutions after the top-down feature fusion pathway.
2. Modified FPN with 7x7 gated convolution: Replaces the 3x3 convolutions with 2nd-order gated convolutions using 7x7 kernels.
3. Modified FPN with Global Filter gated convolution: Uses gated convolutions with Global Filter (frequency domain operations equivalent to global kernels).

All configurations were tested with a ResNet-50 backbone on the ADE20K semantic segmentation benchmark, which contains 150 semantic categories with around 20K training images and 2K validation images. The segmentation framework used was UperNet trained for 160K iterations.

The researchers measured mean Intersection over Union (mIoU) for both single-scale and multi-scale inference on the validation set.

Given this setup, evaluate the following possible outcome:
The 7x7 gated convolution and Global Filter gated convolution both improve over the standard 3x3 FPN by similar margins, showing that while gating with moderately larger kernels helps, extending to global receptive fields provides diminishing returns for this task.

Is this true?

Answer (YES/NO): NO